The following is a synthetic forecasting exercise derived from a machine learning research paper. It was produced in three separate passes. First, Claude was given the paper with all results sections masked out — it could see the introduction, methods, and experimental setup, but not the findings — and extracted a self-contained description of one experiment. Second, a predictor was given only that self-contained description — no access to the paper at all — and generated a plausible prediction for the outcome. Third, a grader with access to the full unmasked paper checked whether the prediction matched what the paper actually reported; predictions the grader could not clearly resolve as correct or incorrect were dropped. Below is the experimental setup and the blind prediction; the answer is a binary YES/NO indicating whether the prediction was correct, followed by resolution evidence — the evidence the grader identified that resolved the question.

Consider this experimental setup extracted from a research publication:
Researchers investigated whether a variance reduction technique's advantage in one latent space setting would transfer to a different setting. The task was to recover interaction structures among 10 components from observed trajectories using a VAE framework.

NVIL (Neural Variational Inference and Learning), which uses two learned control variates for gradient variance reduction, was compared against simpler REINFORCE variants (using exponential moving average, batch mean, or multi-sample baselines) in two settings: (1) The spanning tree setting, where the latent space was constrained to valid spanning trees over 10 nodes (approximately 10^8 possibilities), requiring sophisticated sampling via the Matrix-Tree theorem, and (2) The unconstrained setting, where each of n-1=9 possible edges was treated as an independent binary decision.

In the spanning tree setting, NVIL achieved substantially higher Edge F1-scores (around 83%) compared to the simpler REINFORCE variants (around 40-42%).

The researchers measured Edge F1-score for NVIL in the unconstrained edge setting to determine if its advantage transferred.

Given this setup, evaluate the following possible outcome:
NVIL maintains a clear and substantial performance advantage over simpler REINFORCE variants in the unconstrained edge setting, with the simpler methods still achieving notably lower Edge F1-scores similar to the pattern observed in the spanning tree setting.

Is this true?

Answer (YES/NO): NO